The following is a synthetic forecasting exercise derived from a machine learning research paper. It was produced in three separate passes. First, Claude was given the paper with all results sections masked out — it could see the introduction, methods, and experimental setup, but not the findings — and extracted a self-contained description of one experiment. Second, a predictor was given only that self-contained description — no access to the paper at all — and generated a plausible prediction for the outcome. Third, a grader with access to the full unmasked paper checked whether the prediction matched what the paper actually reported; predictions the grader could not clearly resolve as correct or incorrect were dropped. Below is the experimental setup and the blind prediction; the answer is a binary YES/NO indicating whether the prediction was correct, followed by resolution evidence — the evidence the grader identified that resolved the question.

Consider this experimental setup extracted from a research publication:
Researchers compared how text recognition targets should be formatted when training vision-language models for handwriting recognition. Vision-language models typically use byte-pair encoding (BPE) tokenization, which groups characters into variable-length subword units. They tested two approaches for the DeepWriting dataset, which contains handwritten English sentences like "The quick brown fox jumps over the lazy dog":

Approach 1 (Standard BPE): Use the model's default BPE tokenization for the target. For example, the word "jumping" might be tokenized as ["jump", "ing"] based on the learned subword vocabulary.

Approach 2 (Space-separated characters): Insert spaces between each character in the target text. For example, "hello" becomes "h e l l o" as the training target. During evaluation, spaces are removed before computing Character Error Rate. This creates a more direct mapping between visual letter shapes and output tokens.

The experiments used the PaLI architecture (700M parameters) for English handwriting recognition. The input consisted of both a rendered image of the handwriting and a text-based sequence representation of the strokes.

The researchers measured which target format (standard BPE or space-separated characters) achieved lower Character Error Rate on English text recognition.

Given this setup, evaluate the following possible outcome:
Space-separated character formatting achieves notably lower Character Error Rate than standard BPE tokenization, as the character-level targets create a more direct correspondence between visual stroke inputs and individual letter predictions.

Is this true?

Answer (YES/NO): YES